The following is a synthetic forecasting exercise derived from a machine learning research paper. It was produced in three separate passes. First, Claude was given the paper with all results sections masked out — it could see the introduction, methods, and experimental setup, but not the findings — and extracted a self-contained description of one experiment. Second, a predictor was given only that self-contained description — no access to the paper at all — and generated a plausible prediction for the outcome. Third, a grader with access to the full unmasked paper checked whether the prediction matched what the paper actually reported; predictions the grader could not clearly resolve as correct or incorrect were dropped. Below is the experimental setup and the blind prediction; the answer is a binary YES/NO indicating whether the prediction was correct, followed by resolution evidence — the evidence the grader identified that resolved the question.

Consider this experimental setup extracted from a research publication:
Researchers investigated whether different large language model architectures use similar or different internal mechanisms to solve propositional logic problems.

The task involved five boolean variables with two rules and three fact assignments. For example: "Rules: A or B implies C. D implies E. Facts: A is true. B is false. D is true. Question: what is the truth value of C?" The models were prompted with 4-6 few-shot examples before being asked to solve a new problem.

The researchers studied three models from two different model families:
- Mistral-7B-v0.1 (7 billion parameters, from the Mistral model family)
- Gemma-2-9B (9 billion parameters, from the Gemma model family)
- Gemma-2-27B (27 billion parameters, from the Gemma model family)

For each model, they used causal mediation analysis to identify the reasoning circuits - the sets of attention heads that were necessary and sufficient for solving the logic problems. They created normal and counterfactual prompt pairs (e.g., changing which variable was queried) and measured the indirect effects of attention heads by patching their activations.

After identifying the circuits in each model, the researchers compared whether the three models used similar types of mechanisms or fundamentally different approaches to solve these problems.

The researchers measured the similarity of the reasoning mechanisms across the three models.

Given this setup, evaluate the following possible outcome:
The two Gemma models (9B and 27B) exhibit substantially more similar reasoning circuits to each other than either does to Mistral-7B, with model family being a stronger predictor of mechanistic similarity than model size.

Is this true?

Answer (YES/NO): NO